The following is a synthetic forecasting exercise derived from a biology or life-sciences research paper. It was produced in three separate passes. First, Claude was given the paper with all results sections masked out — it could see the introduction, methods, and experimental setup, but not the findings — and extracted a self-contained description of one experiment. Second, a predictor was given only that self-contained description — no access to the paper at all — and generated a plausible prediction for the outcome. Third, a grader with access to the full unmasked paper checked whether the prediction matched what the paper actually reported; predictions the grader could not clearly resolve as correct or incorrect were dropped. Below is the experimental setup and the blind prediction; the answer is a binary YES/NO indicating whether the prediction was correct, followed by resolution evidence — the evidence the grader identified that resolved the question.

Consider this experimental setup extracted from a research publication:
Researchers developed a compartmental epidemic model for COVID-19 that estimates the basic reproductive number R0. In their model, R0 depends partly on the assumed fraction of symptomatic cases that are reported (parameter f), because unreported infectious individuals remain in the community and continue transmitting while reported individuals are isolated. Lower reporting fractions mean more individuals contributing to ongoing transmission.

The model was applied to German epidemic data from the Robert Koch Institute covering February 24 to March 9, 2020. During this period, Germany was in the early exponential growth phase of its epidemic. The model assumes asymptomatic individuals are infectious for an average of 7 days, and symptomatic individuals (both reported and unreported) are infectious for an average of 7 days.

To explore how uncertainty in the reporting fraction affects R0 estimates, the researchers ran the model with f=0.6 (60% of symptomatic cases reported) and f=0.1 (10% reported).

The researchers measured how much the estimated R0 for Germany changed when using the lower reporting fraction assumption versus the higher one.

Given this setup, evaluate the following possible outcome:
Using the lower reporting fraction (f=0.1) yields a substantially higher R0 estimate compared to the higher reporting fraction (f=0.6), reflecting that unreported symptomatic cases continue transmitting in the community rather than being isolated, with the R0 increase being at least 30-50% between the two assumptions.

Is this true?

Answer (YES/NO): NO